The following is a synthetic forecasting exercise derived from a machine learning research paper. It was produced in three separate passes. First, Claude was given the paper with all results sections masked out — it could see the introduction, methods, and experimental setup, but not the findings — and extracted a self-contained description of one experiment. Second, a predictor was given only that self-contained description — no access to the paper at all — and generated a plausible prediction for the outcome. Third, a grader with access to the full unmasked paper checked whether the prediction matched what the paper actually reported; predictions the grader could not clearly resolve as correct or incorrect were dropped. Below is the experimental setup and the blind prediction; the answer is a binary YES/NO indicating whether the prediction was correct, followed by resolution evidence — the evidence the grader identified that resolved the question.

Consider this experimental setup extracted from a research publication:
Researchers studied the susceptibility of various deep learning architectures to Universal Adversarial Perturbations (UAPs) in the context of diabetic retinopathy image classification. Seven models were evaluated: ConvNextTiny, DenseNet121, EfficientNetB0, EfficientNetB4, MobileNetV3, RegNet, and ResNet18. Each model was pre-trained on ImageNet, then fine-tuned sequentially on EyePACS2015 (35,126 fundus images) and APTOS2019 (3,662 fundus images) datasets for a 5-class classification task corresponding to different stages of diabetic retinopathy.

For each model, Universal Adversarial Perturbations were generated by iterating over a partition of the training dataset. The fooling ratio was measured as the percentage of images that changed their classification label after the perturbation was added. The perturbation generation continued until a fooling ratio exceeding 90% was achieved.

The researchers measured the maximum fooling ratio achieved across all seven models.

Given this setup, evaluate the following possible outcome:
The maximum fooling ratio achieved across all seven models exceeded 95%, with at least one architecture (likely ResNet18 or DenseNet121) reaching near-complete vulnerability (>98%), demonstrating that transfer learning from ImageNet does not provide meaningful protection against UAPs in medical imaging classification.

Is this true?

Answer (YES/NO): NO